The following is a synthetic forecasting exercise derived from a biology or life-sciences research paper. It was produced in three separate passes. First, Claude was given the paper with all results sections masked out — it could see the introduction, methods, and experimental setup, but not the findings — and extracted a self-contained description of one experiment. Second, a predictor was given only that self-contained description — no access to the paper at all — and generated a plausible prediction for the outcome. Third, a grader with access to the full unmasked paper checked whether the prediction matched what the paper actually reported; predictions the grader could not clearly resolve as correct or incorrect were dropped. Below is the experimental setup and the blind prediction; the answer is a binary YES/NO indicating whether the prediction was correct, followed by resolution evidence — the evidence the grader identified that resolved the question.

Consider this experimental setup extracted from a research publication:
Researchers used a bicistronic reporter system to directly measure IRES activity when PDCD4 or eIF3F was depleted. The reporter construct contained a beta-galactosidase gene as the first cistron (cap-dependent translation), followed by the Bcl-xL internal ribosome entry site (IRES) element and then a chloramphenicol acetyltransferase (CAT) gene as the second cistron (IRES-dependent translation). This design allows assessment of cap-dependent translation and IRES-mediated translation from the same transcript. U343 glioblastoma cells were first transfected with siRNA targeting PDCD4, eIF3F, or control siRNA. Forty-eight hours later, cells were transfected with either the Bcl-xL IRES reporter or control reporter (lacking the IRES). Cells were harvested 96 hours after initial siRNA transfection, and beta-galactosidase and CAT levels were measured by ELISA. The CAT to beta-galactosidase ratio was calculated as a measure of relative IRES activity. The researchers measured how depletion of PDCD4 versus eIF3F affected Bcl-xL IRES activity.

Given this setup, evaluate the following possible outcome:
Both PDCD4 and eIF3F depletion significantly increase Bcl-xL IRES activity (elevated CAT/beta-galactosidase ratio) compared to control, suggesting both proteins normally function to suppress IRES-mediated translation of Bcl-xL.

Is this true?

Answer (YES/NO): NO